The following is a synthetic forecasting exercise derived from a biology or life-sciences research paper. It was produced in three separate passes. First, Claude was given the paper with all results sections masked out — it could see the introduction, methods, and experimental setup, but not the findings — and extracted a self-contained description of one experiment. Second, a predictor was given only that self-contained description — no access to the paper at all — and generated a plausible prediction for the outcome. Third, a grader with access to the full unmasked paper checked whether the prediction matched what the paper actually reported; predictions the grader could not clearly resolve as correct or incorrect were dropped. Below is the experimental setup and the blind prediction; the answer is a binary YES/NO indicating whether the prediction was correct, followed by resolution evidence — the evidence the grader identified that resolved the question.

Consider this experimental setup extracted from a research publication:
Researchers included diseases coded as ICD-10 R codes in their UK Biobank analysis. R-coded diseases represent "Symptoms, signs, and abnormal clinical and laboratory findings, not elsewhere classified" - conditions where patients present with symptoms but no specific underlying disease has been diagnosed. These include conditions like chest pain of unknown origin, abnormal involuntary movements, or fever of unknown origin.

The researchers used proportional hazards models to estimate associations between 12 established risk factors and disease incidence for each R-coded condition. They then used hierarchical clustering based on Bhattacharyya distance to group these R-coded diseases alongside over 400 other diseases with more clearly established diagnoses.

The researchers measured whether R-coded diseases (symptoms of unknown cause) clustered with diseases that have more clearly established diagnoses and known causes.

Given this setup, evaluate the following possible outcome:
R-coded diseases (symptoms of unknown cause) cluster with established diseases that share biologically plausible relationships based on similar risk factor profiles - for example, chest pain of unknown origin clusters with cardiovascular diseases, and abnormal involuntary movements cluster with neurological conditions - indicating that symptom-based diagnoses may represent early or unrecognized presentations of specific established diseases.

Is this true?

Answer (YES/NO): NO